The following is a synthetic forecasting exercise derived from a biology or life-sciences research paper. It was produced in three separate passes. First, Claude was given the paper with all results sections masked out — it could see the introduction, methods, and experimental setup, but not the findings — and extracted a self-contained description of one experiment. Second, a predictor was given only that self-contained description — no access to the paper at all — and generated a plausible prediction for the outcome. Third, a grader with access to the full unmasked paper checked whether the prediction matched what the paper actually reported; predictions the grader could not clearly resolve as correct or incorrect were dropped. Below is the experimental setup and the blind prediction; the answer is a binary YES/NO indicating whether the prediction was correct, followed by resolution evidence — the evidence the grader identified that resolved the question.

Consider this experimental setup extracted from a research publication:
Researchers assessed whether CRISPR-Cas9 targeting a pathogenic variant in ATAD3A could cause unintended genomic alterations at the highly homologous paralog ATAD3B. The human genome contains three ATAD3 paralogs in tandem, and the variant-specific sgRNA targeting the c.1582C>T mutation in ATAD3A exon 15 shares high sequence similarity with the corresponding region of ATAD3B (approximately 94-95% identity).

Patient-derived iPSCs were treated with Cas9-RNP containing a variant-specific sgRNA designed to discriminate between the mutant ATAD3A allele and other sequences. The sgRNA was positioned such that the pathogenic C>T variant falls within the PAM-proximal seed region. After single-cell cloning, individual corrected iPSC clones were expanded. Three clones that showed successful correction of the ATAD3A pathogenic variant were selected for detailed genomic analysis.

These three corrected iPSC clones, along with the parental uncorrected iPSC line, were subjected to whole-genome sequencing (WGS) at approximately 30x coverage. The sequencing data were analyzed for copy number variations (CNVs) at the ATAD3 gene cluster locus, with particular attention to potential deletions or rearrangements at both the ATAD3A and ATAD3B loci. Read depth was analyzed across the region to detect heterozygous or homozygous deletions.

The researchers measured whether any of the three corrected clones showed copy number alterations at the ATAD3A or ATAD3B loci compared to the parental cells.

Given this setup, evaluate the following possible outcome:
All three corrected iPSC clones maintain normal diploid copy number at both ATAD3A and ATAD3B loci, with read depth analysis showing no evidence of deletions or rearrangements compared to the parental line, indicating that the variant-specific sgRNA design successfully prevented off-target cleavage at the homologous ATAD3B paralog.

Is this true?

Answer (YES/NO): NO